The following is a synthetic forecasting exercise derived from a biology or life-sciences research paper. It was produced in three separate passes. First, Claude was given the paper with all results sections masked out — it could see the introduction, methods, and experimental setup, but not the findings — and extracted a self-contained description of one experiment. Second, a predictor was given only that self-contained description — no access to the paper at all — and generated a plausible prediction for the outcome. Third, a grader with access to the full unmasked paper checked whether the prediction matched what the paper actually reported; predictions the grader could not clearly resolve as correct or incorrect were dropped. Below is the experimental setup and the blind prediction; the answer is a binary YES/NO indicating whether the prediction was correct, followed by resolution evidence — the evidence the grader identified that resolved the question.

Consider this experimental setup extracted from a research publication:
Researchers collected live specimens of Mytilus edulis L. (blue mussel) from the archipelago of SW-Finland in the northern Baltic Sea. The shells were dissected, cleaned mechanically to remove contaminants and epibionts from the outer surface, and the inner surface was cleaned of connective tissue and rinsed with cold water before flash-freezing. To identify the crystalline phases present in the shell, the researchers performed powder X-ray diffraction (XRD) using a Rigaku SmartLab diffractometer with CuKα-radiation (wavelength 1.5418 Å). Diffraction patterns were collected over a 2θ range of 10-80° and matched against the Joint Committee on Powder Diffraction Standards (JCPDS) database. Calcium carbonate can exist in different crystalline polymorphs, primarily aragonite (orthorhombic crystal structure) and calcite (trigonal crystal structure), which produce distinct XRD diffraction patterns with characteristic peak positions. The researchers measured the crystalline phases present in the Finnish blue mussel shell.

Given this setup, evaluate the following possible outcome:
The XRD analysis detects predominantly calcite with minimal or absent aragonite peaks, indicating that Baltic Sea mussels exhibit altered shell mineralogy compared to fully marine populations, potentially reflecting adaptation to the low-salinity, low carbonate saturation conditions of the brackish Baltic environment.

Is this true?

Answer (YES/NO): NO